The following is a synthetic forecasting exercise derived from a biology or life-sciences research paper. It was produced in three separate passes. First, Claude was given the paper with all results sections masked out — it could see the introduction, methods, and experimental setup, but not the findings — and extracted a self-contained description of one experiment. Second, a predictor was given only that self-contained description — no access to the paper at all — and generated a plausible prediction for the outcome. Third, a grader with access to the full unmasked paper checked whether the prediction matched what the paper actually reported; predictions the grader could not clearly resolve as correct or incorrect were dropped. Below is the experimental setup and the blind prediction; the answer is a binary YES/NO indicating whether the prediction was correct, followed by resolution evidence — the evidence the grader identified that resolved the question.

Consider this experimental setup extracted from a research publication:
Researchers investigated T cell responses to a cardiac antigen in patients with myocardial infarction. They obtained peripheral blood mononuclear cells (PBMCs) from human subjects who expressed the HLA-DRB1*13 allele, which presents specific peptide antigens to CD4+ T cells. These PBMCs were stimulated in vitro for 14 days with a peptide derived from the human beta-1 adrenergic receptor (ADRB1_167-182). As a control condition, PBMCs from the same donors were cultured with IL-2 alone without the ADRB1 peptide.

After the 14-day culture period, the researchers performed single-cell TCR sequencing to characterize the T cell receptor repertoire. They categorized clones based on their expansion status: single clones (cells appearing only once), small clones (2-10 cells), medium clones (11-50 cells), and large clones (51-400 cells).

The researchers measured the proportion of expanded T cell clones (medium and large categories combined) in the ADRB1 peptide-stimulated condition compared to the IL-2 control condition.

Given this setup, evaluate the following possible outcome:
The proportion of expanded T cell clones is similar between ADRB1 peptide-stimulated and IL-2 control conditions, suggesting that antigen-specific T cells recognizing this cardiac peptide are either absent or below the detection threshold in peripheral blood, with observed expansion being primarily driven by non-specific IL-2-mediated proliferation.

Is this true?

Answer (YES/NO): NO